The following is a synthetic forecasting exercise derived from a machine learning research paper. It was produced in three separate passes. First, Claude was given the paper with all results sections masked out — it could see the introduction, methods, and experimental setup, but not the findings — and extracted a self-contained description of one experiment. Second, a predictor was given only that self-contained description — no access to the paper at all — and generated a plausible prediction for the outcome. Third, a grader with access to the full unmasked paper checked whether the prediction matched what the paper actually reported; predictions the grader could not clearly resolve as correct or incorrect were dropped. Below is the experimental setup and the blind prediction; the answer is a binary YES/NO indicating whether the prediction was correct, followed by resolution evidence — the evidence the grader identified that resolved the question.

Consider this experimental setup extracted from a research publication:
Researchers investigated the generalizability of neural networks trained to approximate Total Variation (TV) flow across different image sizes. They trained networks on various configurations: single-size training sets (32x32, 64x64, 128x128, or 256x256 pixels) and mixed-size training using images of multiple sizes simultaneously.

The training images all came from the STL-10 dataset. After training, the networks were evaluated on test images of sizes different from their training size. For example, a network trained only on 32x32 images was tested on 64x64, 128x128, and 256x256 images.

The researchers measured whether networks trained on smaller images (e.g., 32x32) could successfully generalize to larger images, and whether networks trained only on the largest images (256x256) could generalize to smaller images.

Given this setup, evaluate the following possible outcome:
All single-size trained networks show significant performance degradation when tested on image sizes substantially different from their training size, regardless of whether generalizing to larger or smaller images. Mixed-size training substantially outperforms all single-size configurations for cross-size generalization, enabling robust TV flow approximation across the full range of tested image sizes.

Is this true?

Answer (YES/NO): NO